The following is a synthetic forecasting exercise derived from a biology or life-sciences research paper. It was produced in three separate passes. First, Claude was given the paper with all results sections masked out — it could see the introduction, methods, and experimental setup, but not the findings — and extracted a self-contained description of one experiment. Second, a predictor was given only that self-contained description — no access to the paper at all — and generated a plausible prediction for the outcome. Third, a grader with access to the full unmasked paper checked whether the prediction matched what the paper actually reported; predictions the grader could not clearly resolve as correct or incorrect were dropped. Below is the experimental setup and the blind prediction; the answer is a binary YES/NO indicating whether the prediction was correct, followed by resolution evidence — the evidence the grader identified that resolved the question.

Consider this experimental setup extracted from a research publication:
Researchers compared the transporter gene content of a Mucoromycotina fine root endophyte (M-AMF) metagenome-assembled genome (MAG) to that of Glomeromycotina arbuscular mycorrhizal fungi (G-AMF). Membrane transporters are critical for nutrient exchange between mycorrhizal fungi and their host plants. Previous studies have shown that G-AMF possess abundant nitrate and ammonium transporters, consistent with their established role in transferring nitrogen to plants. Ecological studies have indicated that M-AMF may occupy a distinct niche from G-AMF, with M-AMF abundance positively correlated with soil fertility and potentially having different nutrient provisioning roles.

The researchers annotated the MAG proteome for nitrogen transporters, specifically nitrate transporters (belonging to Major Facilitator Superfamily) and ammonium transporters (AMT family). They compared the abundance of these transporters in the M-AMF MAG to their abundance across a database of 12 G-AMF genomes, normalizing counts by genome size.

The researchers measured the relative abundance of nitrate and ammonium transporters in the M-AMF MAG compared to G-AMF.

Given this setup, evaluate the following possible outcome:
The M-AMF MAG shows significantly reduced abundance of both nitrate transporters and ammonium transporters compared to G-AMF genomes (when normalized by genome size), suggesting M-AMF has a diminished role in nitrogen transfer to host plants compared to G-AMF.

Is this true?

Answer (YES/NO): YES